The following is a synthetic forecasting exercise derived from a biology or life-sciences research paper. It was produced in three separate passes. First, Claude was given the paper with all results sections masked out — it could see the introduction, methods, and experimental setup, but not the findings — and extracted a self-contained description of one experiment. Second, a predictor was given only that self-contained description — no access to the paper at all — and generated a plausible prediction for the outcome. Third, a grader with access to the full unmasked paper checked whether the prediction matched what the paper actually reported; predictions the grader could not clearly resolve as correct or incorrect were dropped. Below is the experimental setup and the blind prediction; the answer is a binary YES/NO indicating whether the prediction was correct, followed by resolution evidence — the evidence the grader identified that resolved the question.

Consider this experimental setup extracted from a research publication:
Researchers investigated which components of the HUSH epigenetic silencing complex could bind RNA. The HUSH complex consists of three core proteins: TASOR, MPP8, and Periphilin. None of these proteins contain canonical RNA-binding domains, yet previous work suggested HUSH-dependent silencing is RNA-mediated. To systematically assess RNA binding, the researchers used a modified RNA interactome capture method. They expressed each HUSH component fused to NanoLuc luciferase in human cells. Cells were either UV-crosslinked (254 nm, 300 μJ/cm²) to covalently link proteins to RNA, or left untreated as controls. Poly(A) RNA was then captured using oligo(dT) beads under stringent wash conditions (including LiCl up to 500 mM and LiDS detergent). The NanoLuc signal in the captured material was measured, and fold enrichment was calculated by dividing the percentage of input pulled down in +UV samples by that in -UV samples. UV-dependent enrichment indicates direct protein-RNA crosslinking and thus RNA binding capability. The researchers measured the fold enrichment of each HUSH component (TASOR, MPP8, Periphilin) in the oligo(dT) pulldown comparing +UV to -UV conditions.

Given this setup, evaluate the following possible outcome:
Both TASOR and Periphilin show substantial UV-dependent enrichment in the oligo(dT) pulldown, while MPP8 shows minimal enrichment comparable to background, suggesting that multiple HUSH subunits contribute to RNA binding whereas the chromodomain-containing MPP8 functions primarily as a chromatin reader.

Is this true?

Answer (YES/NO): NO